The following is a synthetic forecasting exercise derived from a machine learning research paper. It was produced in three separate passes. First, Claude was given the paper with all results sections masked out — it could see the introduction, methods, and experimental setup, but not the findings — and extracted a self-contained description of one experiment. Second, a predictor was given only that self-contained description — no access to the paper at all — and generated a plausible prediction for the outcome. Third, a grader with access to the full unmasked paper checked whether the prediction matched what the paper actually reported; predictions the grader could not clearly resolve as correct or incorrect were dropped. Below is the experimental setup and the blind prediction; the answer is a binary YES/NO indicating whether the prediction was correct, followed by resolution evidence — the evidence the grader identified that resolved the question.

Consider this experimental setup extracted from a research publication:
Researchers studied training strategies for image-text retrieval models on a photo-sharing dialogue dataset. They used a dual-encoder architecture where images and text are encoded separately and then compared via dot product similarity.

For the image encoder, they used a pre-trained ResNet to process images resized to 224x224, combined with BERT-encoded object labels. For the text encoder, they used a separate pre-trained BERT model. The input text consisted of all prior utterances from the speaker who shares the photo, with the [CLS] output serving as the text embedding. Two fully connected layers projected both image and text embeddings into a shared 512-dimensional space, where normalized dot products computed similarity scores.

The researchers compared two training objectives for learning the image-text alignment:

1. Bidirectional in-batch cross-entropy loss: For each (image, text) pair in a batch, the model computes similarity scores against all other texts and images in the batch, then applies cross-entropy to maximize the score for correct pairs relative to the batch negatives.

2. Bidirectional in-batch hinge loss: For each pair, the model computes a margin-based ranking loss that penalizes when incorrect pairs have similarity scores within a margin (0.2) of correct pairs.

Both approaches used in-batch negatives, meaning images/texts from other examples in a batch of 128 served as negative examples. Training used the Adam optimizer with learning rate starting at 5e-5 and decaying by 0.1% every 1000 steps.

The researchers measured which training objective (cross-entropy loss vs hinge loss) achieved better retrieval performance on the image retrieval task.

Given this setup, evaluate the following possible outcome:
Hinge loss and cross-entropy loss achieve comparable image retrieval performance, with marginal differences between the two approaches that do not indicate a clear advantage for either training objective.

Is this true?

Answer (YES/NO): NO